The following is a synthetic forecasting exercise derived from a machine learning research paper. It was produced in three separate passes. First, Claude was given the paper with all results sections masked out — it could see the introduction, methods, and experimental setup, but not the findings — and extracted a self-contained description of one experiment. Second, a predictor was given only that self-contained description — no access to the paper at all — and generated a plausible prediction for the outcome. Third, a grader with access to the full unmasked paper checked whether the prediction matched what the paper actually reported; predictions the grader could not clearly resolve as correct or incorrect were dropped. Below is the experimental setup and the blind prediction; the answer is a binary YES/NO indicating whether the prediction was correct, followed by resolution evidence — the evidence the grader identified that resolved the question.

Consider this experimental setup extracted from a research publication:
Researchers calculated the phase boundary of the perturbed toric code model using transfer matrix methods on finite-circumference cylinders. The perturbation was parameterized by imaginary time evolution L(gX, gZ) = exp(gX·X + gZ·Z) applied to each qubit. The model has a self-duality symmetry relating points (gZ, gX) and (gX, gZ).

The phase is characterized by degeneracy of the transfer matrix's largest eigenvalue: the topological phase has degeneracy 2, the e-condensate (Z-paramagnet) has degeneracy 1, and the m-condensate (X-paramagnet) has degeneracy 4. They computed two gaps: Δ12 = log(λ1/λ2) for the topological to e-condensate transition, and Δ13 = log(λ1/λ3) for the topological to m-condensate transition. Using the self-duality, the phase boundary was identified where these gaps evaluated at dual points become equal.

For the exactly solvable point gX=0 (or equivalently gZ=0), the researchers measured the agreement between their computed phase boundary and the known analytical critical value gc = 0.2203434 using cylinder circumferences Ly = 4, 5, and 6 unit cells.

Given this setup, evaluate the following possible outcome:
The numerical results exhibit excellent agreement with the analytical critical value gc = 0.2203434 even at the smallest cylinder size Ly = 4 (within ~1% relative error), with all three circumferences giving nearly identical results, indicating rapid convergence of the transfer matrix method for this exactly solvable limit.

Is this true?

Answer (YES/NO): YES